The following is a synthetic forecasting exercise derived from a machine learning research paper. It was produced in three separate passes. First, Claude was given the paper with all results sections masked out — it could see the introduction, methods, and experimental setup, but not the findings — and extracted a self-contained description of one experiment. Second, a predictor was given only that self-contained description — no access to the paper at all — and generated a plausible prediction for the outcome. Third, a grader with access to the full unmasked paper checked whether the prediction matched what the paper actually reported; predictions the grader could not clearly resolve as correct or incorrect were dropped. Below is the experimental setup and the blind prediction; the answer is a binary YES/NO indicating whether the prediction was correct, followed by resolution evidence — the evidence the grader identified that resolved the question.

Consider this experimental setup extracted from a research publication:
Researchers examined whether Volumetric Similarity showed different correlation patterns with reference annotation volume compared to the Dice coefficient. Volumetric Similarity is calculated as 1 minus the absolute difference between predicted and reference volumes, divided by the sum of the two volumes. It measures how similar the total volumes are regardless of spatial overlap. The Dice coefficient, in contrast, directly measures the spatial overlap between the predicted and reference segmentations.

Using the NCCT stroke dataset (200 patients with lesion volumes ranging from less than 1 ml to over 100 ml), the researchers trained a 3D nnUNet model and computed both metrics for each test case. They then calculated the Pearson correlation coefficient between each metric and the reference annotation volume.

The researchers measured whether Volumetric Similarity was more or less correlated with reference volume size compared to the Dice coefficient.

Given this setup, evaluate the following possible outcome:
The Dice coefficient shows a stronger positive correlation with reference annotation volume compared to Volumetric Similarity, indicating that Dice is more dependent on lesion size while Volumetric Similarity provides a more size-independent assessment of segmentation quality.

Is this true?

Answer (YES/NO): YES